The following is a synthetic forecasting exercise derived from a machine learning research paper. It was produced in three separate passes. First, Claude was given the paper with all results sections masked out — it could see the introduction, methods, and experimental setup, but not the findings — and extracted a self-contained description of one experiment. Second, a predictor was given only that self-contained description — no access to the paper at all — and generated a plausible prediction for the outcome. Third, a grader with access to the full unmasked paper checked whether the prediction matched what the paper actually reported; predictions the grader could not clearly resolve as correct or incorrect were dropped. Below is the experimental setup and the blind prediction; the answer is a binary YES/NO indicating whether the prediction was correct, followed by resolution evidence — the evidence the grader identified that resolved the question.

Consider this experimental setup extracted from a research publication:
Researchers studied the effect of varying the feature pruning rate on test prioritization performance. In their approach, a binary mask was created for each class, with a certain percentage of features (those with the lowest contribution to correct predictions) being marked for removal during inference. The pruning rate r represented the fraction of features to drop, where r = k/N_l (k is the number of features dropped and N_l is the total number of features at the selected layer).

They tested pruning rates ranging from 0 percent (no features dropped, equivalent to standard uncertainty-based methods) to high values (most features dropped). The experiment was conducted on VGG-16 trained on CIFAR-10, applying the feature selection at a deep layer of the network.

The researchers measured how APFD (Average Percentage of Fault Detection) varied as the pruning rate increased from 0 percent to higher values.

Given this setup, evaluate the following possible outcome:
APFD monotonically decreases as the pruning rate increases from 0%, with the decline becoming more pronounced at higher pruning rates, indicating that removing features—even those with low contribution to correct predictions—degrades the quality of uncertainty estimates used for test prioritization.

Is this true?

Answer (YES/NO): NO